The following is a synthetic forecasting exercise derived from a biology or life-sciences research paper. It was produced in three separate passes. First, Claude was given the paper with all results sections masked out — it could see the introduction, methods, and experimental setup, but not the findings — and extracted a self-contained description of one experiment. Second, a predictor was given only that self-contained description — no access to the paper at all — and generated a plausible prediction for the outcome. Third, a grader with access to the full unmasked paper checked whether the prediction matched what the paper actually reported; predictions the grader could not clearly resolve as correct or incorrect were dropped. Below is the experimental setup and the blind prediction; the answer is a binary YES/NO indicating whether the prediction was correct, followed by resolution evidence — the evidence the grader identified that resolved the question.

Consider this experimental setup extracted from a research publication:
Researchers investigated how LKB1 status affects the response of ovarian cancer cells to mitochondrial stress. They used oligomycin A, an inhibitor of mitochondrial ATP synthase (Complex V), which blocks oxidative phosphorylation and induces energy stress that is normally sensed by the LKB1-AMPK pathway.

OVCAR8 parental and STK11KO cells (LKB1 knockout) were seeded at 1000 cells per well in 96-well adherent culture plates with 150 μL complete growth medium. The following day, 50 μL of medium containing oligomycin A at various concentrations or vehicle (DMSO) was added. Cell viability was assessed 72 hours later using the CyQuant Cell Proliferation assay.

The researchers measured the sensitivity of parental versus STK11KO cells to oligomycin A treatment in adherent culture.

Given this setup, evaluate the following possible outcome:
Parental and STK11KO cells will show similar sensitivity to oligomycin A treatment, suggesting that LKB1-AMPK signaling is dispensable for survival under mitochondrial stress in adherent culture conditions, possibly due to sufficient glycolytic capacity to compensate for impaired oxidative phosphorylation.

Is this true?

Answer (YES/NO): YES